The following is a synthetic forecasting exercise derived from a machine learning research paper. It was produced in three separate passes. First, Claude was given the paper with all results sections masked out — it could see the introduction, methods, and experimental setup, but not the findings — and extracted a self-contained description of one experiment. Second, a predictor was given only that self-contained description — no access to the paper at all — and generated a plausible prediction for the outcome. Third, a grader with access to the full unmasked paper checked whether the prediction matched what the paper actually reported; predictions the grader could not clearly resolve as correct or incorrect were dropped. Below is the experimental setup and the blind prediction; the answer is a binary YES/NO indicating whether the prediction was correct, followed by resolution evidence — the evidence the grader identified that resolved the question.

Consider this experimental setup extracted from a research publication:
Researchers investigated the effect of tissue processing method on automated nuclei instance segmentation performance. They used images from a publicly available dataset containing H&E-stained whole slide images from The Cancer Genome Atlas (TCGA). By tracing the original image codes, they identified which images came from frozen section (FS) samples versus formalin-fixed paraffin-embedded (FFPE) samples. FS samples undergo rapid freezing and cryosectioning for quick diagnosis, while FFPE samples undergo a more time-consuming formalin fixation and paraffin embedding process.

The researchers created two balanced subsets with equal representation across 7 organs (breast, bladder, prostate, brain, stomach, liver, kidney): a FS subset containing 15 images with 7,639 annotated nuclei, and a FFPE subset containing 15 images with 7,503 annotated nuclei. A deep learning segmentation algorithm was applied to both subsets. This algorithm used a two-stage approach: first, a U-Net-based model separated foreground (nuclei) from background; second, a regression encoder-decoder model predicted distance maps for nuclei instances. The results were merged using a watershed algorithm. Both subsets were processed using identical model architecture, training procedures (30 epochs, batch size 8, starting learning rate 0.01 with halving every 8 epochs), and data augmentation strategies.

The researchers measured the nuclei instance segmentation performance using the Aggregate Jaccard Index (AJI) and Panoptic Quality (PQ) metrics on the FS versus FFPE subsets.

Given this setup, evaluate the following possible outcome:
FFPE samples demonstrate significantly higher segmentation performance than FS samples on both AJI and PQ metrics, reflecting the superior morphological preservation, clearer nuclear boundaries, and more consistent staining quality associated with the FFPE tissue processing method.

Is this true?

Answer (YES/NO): NO